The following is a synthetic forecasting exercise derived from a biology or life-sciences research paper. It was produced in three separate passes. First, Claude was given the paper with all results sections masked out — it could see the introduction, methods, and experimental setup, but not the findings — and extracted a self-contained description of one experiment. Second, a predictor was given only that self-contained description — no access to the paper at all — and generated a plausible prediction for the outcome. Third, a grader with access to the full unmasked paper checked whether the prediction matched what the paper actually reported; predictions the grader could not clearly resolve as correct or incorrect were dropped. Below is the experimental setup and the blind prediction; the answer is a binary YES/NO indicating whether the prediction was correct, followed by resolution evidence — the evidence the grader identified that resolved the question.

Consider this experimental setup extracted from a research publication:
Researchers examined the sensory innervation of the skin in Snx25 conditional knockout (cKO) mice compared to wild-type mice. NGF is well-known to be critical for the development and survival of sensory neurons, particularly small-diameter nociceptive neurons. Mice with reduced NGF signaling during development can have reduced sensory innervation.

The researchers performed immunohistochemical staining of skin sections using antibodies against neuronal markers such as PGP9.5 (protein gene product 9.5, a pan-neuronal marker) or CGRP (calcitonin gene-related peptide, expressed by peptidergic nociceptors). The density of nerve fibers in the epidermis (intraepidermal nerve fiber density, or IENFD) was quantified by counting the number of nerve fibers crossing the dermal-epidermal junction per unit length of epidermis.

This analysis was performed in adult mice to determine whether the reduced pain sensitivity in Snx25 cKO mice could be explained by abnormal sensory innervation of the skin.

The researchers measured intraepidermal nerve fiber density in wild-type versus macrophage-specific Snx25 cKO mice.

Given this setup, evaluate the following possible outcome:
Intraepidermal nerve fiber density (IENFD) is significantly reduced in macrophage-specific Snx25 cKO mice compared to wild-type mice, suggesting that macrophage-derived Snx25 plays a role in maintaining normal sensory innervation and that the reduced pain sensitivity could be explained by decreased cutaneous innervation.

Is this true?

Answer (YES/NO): NO